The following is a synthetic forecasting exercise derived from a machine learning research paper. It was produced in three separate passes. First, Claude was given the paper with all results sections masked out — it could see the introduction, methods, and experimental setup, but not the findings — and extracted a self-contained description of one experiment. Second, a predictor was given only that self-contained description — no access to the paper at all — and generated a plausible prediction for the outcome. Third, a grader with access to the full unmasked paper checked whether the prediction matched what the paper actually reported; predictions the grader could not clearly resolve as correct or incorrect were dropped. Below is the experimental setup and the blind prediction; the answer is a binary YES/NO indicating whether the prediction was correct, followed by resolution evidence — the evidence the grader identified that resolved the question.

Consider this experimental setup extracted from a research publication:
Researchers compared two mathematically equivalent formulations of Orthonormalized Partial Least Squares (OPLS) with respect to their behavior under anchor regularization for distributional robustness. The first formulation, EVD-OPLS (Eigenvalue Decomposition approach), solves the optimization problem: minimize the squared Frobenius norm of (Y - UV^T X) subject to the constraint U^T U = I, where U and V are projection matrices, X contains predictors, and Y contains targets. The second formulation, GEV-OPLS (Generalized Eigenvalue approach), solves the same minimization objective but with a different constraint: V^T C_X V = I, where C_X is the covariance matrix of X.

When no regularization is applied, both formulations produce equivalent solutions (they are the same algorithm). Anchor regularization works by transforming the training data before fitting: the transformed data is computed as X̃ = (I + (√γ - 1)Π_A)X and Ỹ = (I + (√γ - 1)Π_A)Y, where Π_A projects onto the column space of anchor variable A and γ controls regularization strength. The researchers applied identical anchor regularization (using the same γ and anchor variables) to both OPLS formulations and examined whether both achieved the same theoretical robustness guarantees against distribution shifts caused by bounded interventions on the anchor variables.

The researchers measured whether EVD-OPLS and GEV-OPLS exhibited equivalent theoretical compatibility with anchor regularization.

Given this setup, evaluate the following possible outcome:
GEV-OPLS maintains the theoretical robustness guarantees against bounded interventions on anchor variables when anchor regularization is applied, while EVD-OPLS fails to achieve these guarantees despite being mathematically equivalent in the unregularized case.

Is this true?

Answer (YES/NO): NO